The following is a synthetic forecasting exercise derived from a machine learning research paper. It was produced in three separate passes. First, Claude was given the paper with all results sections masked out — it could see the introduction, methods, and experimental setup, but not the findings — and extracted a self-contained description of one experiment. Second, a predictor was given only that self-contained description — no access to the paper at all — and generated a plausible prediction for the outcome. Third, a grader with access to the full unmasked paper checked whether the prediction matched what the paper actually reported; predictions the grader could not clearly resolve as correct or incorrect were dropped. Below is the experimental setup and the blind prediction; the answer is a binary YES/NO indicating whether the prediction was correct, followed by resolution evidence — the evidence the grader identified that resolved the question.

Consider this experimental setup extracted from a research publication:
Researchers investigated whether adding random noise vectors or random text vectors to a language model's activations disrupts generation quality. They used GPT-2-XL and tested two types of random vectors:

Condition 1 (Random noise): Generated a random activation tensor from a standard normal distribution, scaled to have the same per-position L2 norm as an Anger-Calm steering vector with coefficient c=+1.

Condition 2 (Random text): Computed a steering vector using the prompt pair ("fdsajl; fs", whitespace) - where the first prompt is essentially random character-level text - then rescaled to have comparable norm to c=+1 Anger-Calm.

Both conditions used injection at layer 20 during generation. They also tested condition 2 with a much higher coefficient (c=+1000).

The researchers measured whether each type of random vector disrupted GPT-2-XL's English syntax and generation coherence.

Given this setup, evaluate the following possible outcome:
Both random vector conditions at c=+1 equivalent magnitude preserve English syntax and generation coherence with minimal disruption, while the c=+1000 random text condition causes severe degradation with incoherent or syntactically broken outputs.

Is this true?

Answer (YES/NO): NO